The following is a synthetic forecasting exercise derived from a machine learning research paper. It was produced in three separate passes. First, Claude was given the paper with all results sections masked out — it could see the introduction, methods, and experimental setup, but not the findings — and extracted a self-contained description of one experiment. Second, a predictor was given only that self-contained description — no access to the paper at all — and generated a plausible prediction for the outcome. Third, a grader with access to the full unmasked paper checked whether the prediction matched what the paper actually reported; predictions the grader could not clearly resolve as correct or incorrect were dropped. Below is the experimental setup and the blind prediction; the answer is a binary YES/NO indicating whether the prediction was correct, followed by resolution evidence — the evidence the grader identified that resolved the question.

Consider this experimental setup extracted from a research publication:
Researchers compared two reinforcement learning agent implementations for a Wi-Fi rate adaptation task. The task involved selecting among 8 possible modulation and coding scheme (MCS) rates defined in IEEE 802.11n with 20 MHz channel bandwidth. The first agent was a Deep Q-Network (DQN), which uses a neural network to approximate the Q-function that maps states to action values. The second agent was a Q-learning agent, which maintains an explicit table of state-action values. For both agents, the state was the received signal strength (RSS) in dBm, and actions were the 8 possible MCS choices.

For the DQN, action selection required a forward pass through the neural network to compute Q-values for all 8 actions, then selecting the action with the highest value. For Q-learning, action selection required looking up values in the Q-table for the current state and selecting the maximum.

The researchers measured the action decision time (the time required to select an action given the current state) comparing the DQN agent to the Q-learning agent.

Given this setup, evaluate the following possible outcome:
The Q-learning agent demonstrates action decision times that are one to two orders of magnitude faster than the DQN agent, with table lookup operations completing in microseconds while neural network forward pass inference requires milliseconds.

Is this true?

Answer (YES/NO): NO